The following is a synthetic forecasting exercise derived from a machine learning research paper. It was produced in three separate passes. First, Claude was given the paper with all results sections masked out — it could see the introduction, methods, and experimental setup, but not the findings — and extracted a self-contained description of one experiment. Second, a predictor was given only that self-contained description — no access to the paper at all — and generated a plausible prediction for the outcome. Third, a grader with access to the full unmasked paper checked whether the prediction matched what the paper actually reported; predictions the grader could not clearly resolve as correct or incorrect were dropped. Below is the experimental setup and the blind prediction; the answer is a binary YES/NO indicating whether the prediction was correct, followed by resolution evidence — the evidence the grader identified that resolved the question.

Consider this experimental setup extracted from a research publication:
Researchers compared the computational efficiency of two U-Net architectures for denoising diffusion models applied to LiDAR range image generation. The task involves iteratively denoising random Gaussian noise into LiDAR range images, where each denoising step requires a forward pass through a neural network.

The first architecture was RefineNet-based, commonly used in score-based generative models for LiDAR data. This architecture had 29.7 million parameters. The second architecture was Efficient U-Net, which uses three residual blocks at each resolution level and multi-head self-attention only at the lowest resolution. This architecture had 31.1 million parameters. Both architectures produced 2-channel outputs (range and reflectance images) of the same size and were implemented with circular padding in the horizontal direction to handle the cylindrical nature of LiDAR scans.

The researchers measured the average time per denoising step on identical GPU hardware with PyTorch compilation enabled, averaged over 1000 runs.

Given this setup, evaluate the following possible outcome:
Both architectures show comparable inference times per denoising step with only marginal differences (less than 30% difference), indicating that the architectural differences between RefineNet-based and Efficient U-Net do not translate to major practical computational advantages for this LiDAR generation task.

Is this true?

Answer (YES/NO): NO